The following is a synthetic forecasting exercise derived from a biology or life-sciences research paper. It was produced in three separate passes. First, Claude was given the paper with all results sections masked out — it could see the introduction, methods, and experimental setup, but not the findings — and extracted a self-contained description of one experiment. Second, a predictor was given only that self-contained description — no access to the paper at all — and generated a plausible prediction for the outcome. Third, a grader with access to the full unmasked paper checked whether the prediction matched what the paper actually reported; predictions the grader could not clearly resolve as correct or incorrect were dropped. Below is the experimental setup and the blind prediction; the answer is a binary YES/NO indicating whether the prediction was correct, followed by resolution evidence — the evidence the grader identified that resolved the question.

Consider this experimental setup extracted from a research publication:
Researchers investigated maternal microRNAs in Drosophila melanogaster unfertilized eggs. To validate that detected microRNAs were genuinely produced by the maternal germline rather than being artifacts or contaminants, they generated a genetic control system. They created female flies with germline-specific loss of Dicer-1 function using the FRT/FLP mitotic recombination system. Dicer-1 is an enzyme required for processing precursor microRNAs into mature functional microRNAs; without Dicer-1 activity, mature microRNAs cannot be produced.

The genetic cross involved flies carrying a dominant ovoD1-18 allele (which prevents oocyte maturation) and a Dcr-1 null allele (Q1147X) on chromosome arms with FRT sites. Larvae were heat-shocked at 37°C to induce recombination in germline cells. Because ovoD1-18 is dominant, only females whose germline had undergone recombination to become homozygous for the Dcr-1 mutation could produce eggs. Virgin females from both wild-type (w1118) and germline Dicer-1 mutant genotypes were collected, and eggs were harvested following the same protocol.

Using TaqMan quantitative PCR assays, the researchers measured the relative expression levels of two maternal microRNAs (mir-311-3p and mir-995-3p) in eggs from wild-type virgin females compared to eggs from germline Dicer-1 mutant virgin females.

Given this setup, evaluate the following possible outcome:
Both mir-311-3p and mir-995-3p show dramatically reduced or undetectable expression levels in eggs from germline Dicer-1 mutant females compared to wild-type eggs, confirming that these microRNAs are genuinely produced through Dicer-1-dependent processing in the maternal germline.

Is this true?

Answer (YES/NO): YES